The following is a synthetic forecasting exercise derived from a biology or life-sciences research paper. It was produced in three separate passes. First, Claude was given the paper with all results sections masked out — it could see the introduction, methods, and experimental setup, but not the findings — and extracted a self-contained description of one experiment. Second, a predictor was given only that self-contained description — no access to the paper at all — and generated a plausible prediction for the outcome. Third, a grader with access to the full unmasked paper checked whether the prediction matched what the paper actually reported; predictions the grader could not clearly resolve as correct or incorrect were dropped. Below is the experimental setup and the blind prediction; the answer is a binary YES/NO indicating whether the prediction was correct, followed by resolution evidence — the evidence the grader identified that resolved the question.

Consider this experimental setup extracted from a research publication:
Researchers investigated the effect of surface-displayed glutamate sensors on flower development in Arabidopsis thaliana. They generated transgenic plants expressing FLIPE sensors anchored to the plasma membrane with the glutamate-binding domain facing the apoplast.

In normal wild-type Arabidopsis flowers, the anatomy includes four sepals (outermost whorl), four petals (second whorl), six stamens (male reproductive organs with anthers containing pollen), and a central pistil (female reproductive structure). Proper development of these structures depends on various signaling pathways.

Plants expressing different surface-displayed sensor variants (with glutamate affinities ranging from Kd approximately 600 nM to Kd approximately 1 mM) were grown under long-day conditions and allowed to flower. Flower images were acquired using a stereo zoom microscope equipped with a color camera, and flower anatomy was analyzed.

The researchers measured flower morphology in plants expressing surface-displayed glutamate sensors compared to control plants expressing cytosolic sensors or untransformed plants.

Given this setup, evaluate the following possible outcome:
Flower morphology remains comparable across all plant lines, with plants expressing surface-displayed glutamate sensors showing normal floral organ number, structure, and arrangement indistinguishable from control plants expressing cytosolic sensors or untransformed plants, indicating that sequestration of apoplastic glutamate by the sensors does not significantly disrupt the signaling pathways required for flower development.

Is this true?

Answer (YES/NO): NO